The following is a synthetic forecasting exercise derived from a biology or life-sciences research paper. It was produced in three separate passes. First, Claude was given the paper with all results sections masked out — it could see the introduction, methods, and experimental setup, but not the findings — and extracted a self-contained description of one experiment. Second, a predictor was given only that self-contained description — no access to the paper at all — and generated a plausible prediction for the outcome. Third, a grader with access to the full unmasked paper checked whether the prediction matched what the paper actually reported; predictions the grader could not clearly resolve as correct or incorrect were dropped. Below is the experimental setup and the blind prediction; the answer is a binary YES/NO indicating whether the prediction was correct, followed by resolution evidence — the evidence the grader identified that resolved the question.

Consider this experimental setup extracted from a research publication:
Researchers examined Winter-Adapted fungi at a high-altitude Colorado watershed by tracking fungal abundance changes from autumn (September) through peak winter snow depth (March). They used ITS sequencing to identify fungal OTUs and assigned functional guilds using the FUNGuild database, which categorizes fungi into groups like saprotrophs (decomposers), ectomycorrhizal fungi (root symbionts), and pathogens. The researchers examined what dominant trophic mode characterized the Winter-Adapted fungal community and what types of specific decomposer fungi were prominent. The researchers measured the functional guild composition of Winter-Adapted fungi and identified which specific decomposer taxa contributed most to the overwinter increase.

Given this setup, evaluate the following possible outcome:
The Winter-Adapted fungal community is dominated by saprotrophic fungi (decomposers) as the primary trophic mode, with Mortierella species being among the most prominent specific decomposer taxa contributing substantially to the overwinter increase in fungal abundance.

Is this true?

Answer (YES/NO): NO